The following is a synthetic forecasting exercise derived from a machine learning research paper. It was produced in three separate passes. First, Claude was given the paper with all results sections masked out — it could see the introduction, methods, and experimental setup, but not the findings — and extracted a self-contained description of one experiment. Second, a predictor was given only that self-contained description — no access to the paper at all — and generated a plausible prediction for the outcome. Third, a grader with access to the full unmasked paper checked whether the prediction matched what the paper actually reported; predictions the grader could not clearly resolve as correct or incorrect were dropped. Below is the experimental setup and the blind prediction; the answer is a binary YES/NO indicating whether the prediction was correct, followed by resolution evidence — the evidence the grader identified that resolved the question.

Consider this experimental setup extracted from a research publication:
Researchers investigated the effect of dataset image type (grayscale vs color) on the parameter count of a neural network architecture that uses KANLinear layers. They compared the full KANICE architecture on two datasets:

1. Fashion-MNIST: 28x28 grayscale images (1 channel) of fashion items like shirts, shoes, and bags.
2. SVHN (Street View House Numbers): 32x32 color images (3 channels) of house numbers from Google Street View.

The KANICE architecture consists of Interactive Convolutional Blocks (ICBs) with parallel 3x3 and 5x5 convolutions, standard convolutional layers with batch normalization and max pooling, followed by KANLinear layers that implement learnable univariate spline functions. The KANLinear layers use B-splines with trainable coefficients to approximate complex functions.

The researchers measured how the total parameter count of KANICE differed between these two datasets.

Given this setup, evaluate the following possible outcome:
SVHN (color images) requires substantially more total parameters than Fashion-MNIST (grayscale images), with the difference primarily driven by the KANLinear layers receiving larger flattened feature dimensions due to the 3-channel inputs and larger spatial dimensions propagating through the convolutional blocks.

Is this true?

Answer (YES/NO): YES